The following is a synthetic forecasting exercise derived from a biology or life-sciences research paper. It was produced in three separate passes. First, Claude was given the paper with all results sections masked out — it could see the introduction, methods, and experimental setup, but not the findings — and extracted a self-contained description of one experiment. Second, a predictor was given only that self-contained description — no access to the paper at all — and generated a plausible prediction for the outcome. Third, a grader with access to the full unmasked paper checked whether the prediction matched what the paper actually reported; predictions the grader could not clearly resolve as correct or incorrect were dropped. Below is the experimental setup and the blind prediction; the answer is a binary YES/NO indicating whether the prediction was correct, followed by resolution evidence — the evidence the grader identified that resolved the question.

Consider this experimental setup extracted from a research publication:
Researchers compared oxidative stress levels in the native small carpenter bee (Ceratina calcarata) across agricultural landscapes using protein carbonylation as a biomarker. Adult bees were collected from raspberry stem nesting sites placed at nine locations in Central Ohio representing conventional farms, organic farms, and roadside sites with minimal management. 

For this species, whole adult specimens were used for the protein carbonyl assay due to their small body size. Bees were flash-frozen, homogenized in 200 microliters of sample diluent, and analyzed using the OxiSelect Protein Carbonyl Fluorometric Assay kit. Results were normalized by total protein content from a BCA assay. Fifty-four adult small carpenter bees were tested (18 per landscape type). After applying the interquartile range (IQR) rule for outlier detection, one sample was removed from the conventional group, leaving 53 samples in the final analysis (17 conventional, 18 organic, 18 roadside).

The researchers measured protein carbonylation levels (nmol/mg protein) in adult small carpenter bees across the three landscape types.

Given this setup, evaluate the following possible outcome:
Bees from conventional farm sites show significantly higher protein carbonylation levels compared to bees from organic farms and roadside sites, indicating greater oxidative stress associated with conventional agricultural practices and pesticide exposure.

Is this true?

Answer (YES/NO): NO